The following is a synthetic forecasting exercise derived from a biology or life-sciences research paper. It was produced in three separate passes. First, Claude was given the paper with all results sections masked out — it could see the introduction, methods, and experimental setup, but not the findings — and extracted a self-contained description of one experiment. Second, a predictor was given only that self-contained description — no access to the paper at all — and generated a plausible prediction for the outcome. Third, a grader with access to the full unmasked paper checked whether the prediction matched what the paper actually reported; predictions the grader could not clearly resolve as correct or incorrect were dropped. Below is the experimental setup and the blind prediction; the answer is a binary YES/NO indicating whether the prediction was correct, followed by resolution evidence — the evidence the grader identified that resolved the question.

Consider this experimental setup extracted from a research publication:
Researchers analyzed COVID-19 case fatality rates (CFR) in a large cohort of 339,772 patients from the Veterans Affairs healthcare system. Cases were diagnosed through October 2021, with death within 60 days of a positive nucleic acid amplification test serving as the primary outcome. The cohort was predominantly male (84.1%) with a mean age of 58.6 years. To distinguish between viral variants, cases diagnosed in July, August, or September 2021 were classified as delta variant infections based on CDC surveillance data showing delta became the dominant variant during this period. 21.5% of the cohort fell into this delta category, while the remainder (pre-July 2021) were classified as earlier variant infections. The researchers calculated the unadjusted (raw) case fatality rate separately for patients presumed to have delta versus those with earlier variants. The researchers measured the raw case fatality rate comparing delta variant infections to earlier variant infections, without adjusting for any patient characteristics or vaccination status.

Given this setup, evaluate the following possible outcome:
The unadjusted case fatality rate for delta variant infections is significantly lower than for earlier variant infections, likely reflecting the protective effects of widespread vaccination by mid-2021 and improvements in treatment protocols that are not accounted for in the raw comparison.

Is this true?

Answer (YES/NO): YES